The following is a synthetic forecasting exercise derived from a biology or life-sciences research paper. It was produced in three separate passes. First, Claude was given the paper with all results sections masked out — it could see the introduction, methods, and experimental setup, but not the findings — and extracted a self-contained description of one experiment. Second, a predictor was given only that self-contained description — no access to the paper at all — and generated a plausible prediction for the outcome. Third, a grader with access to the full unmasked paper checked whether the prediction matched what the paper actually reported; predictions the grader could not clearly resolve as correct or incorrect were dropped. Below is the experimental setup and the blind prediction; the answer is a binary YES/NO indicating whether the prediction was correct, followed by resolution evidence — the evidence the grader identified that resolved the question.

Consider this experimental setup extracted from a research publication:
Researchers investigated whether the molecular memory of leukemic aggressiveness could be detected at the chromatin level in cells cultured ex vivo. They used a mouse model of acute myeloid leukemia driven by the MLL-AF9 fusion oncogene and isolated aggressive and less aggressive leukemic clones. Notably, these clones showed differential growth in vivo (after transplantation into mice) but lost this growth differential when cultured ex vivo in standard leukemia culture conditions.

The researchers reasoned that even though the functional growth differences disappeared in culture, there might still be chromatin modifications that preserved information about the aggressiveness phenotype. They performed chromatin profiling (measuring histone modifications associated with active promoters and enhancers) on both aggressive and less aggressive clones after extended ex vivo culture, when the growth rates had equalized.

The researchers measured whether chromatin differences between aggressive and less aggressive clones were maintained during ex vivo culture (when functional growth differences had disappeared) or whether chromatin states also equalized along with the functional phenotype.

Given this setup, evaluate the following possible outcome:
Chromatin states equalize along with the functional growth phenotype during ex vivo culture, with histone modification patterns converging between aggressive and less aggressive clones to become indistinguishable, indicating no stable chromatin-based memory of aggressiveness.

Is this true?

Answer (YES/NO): NO